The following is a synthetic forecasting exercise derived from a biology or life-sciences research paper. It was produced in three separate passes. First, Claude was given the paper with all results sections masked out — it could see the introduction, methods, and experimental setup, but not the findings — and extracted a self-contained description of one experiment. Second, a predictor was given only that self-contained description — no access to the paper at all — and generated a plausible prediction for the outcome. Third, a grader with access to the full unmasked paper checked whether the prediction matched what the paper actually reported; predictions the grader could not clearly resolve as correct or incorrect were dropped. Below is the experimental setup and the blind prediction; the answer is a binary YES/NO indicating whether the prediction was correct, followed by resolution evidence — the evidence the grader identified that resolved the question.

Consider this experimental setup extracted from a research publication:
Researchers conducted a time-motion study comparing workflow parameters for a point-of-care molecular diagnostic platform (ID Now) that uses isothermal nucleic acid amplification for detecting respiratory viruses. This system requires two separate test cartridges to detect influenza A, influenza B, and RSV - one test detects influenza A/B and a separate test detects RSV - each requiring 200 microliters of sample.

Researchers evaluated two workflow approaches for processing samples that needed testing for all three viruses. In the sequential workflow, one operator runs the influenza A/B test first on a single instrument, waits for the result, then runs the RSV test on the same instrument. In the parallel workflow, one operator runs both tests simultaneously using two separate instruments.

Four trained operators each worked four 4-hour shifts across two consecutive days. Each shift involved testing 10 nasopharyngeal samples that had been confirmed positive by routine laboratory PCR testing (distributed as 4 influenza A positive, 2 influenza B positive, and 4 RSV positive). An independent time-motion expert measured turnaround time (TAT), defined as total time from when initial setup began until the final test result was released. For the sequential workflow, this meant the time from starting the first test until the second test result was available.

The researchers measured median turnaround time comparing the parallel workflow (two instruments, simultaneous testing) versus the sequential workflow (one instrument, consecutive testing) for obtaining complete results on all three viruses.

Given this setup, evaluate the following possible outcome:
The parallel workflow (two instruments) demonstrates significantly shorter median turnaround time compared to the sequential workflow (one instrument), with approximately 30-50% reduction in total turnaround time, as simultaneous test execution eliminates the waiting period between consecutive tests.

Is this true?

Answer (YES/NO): YES